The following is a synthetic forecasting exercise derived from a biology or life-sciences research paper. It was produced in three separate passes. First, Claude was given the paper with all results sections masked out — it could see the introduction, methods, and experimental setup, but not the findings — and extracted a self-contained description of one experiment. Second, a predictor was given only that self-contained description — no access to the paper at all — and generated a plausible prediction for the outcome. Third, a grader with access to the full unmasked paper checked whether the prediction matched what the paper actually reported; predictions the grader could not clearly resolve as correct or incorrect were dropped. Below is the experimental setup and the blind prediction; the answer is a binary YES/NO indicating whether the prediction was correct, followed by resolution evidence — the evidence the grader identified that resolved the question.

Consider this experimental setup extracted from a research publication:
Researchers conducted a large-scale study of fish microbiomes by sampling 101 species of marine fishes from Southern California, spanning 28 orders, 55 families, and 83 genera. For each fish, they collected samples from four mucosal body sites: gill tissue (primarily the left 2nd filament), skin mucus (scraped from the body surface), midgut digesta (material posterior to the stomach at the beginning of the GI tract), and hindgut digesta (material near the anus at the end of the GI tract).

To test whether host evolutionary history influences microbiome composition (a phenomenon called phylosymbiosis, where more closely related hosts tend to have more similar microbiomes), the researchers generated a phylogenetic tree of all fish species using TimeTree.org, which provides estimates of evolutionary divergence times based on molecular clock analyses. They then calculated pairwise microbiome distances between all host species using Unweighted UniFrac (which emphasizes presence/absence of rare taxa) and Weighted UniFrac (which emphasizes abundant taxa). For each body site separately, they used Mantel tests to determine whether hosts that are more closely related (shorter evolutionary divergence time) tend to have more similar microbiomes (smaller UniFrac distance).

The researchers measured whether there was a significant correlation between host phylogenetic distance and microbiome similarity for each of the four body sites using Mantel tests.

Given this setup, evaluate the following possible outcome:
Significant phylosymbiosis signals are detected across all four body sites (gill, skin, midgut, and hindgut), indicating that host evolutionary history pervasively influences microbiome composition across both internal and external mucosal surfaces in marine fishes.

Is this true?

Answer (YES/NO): NO